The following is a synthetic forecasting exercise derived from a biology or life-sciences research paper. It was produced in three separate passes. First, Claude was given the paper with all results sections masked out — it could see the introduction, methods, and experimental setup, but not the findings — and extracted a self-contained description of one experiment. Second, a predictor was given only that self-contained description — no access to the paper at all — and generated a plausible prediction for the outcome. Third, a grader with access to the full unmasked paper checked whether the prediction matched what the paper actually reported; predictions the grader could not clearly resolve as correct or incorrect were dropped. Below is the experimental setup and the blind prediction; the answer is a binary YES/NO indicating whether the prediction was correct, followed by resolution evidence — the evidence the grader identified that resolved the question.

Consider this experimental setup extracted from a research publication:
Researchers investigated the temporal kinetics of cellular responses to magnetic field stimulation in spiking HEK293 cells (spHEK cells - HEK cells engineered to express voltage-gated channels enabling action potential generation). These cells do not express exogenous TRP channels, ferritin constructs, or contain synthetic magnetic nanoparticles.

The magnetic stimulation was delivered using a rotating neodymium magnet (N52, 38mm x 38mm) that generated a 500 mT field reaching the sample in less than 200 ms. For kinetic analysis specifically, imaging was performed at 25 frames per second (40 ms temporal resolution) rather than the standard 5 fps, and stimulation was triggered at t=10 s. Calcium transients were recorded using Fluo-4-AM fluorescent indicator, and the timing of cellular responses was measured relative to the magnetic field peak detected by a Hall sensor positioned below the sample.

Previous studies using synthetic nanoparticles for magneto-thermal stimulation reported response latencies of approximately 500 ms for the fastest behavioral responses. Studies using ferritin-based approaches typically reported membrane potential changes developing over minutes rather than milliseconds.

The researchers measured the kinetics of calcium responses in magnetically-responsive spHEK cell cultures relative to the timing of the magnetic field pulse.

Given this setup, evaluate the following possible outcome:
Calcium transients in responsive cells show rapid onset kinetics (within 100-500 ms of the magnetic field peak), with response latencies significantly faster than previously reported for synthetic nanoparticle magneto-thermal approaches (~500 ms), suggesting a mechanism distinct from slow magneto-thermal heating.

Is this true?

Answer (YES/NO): YES